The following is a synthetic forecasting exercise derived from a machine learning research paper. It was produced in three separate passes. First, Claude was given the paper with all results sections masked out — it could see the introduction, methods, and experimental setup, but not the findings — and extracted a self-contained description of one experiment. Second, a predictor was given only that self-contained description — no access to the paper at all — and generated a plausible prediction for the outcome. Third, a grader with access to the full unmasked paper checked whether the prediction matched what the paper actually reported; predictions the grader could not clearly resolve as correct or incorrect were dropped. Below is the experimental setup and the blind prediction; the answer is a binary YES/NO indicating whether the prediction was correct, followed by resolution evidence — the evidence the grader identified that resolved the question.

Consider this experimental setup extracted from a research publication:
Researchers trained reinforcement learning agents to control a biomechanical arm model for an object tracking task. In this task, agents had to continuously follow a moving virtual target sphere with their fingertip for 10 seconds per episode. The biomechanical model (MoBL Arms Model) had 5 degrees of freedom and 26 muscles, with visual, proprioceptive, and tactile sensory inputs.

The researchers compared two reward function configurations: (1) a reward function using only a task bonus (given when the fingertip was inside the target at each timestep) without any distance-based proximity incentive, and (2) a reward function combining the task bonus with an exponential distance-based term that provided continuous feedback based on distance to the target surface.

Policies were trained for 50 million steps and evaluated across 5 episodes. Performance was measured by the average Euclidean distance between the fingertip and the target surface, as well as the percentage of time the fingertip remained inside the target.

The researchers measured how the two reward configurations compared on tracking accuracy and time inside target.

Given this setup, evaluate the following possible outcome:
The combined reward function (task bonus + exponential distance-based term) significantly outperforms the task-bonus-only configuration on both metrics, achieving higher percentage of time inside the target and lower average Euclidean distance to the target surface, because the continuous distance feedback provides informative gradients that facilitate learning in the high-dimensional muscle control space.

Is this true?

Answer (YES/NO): NO